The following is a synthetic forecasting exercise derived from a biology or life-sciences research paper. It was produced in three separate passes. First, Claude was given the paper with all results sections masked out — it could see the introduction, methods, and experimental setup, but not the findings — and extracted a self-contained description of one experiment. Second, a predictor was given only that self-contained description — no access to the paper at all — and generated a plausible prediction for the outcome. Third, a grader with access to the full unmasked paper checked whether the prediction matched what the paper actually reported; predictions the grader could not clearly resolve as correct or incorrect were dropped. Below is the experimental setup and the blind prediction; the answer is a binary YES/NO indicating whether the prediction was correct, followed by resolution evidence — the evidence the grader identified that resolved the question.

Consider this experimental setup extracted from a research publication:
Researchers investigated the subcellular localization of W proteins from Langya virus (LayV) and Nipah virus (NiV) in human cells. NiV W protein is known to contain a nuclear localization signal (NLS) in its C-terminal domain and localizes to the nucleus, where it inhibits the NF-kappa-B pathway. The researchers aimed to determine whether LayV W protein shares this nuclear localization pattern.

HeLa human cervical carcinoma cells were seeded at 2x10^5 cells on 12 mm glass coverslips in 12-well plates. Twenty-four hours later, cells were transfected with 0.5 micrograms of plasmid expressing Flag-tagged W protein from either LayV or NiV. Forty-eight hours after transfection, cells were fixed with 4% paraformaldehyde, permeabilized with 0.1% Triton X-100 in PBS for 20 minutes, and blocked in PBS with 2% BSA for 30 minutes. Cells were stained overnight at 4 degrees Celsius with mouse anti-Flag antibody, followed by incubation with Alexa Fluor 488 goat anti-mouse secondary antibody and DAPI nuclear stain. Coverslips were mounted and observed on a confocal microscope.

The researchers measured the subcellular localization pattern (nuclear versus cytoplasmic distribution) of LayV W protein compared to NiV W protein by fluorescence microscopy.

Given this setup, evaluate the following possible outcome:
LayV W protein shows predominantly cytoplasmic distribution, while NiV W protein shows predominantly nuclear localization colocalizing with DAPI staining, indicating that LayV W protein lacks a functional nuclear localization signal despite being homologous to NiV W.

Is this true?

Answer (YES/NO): YES